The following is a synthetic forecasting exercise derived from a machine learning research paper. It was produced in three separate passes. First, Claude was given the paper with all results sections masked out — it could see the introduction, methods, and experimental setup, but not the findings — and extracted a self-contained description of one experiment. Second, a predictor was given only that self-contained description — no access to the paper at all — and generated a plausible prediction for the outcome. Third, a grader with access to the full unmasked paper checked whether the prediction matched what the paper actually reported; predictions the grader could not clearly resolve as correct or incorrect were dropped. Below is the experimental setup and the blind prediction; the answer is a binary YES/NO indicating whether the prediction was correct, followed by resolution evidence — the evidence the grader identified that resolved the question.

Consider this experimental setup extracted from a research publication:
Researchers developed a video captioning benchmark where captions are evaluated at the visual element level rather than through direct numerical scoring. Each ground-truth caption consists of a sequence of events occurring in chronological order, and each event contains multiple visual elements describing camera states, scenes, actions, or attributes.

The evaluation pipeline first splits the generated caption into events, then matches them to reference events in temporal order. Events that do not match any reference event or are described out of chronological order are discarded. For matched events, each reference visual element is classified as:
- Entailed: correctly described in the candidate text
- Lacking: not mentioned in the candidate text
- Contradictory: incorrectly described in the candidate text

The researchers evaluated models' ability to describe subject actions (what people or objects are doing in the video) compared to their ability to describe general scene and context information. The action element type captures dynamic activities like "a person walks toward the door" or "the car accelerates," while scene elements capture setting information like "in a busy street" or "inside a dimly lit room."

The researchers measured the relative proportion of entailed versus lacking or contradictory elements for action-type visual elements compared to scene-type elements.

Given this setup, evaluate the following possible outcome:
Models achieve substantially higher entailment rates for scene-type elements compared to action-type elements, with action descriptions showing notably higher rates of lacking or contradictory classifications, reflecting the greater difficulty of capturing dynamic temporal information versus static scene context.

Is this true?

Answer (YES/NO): YES